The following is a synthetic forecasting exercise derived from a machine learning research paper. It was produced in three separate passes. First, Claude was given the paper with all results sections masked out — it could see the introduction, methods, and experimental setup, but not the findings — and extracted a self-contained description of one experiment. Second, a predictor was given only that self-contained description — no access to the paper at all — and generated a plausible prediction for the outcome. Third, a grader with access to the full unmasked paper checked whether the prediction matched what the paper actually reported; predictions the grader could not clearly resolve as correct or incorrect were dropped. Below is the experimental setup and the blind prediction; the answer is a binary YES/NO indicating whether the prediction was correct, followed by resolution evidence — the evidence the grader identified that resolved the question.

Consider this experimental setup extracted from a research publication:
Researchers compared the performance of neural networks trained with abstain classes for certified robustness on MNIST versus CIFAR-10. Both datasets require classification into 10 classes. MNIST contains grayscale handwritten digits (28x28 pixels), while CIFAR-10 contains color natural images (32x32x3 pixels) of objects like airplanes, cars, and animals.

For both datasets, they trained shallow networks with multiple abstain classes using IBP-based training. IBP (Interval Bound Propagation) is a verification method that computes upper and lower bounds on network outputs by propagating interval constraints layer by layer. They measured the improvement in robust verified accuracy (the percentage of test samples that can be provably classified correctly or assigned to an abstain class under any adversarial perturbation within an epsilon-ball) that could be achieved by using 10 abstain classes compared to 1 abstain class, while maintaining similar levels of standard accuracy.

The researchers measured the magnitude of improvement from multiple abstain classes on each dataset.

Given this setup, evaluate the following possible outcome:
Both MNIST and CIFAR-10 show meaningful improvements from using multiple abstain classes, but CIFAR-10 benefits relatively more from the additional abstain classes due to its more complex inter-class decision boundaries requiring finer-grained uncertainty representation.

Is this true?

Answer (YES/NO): YES